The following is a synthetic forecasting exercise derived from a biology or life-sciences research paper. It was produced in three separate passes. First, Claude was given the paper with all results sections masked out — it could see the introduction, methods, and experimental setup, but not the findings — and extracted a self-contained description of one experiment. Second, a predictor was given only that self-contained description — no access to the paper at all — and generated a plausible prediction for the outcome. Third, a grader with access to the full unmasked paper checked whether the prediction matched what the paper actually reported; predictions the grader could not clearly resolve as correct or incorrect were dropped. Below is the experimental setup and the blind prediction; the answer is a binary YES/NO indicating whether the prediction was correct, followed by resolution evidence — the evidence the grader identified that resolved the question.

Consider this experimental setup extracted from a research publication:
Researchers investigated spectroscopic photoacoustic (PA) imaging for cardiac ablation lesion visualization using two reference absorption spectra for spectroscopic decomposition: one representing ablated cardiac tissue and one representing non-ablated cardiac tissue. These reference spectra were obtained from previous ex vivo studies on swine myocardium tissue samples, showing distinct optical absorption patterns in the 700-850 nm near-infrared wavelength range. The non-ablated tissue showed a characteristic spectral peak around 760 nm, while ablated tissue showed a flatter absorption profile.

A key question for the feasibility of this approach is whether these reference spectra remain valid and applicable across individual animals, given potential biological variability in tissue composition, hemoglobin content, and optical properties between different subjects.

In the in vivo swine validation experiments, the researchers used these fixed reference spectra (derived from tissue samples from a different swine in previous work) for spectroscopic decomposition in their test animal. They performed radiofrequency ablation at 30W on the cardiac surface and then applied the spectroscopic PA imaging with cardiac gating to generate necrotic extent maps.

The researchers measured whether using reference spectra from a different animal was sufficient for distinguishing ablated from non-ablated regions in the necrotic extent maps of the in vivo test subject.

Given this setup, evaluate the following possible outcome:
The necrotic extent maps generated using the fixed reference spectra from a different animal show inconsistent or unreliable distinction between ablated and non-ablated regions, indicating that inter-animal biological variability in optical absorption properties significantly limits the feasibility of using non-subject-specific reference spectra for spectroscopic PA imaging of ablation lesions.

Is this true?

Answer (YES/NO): NO